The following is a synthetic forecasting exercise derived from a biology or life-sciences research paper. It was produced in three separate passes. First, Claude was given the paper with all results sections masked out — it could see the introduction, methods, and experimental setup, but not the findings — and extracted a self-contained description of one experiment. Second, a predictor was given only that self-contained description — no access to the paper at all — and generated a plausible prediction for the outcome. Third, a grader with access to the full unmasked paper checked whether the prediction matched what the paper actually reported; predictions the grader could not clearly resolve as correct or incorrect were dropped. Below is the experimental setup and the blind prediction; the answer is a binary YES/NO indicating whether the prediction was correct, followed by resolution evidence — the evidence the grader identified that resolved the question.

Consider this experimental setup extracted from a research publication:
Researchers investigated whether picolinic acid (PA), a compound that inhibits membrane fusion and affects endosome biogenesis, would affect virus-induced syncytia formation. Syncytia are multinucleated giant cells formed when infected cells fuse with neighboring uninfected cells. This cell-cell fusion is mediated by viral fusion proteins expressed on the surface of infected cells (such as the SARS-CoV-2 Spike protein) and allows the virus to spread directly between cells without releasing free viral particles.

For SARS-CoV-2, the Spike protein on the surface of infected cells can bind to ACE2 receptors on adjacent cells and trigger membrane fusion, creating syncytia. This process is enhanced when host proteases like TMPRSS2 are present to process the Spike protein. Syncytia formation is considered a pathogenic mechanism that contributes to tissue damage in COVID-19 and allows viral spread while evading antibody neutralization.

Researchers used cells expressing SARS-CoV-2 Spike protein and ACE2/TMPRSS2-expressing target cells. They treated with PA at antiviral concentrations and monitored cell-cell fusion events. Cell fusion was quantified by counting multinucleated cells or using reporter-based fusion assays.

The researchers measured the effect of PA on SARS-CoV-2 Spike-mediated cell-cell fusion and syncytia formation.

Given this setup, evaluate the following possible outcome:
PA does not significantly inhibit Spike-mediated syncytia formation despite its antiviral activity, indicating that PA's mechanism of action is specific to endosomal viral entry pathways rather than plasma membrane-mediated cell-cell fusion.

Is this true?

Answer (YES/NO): NO